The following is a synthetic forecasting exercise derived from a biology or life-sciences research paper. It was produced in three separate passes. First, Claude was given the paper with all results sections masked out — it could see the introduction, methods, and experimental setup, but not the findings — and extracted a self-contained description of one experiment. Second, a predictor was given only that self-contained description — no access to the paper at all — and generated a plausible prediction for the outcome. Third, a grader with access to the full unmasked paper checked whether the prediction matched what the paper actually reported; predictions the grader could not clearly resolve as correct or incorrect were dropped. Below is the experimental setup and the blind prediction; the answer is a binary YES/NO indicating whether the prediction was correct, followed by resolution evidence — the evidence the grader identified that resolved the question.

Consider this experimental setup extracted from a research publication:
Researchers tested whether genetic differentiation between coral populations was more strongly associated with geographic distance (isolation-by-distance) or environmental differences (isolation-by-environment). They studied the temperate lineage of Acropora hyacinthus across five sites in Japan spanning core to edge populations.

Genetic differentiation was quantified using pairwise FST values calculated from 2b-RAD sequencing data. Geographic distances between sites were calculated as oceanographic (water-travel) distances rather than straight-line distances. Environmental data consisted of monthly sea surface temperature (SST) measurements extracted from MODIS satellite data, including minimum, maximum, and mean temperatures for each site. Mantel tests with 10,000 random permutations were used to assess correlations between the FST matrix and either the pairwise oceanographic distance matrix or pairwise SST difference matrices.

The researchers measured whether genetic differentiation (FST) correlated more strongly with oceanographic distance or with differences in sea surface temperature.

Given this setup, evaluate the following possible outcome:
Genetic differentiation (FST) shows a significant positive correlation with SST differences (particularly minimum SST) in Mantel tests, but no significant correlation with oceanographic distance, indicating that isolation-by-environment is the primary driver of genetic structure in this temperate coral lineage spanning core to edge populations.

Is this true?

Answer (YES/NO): NO